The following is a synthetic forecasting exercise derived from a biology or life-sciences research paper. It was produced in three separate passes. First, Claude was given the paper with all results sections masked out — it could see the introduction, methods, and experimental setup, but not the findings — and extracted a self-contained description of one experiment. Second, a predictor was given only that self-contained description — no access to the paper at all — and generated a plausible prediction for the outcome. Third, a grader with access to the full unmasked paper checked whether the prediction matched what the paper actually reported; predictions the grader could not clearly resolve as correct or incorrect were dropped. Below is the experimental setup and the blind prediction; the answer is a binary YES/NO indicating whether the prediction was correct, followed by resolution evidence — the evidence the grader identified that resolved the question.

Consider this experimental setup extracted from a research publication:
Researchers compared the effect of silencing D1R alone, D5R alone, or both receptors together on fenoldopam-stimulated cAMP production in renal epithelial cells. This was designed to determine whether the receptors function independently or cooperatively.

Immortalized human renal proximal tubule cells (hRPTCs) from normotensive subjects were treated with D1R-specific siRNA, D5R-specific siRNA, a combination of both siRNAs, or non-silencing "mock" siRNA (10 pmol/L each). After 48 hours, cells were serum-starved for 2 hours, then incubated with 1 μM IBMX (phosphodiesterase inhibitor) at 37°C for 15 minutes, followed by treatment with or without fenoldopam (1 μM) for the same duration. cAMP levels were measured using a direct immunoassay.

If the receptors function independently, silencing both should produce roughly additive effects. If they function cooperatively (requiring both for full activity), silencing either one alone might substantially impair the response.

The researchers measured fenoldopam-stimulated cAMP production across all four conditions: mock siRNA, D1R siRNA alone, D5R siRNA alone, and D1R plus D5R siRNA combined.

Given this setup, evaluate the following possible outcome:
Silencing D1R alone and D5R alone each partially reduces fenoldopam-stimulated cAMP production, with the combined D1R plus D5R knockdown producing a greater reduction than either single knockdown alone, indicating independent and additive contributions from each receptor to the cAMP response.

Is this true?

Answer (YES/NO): NO